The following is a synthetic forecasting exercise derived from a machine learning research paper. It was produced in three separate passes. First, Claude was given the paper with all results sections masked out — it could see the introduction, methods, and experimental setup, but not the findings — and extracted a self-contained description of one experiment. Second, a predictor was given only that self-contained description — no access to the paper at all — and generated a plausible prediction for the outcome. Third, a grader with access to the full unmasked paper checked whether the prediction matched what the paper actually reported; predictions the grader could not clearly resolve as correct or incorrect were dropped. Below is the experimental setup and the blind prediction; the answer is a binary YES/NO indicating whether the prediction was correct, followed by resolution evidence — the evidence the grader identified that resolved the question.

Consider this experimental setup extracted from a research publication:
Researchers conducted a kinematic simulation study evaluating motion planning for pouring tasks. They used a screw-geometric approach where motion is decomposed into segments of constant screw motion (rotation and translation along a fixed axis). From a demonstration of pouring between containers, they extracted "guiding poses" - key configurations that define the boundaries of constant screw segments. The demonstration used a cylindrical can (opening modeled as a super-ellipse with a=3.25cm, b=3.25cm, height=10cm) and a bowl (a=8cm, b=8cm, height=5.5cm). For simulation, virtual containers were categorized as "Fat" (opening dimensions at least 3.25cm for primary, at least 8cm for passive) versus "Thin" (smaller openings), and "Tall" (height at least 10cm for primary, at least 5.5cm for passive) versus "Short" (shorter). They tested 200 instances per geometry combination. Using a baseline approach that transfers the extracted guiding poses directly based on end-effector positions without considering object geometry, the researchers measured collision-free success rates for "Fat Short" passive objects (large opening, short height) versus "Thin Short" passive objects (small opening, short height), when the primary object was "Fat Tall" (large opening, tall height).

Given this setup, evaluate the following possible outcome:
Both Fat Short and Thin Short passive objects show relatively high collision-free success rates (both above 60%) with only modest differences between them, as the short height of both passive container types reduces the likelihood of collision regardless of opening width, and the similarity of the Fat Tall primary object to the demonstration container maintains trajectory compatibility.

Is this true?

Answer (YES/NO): YES